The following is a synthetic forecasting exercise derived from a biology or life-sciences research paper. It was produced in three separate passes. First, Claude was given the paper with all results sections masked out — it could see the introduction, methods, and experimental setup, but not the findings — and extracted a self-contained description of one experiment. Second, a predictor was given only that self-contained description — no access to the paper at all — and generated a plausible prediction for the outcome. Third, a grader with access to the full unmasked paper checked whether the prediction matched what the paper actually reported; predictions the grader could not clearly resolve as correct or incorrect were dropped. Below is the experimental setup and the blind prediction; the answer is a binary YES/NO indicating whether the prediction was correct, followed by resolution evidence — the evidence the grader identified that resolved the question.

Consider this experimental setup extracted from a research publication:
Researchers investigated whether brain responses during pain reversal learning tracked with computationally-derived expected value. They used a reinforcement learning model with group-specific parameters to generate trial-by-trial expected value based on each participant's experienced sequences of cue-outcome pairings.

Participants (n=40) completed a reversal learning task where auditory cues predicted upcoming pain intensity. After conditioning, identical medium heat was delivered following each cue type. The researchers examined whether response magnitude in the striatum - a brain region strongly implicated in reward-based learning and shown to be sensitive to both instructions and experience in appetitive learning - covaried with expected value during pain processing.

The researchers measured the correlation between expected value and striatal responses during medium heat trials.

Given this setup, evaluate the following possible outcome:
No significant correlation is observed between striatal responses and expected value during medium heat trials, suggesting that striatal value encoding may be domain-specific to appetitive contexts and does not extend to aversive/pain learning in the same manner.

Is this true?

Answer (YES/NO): NO